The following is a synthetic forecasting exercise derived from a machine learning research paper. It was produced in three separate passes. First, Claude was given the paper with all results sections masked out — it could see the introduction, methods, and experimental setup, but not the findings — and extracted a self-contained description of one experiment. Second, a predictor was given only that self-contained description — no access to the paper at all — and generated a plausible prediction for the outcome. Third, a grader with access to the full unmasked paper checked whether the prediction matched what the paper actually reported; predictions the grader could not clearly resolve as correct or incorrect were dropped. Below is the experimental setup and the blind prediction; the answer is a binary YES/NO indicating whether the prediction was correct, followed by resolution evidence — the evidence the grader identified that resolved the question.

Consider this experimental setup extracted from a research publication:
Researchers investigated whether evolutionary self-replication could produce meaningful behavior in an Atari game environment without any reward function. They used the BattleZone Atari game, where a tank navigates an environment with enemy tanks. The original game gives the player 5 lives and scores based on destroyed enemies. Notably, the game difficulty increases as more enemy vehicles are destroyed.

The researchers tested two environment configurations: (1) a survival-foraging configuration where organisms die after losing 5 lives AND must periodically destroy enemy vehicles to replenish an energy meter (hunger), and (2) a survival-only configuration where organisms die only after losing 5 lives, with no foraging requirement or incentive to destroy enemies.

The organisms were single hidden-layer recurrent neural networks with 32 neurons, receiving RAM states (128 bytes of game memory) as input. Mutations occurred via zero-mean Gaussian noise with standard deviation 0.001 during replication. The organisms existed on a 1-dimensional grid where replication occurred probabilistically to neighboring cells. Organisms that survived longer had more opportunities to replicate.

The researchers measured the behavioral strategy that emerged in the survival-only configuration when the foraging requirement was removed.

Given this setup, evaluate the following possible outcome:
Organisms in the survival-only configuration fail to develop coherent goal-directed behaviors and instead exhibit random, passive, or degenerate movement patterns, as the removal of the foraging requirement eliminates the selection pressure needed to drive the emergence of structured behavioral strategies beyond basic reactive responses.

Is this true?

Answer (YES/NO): NO